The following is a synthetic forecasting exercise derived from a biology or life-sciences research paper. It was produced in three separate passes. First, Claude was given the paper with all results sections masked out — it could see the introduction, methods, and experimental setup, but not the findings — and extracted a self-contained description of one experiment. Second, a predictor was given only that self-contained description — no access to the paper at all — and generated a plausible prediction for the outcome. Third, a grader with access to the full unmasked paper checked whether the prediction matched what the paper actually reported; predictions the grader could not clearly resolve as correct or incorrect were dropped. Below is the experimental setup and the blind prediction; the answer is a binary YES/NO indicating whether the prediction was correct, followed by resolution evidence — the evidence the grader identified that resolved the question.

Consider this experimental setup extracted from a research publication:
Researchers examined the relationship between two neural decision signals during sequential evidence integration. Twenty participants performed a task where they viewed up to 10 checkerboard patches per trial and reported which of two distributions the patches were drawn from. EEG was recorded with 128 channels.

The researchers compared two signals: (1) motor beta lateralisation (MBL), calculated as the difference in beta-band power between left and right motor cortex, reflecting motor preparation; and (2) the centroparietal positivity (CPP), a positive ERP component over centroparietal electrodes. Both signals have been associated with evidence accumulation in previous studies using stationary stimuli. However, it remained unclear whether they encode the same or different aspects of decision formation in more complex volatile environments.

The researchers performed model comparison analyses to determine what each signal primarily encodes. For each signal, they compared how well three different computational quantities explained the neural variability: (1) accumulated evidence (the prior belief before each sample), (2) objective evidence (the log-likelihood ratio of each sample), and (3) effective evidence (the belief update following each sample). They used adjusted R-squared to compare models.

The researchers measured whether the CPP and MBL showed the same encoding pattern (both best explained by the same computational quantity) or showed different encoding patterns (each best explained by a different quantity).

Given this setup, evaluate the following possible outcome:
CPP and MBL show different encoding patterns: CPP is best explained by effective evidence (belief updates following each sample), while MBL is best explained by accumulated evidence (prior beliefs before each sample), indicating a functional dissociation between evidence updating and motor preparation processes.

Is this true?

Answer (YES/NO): NO